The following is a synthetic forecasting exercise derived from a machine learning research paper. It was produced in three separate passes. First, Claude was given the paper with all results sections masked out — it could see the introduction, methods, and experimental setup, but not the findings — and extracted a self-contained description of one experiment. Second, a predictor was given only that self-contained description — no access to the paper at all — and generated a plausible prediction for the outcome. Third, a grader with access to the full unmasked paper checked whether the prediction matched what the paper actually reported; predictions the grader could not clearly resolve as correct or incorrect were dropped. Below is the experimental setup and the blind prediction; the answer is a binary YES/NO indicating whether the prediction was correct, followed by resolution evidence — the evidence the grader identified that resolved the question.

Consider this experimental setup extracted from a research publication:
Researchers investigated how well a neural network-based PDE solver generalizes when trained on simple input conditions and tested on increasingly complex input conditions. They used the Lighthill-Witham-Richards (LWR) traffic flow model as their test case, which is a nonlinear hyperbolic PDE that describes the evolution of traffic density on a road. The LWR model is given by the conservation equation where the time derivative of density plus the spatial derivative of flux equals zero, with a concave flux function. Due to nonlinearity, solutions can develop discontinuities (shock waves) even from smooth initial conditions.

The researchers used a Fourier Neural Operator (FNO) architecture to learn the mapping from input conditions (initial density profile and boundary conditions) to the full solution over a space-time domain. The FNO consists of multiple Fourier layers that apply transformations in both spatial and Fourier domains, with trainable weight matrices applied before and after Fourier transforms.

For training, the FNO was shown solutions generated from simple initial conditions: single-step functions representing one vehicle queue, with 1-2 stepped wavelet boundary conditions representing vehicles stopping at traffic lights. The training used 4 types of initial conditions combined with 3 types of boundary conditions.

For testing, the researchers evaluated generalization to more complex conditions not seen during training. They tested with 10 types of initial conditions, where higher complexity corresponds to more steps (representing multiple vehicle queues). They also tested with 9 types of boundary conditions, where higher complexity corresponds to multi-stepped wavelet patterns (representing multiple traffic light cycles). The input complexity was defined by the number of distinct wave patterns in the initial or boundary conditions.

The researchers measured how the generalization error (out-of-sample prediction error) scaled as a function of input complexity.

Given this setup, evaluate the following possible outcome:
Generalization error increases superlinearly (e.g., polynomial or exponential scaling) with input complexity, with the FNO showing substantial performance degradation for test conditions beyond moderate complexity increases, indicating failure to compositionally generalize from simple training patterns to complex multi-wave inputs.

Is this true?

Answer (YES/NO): NO